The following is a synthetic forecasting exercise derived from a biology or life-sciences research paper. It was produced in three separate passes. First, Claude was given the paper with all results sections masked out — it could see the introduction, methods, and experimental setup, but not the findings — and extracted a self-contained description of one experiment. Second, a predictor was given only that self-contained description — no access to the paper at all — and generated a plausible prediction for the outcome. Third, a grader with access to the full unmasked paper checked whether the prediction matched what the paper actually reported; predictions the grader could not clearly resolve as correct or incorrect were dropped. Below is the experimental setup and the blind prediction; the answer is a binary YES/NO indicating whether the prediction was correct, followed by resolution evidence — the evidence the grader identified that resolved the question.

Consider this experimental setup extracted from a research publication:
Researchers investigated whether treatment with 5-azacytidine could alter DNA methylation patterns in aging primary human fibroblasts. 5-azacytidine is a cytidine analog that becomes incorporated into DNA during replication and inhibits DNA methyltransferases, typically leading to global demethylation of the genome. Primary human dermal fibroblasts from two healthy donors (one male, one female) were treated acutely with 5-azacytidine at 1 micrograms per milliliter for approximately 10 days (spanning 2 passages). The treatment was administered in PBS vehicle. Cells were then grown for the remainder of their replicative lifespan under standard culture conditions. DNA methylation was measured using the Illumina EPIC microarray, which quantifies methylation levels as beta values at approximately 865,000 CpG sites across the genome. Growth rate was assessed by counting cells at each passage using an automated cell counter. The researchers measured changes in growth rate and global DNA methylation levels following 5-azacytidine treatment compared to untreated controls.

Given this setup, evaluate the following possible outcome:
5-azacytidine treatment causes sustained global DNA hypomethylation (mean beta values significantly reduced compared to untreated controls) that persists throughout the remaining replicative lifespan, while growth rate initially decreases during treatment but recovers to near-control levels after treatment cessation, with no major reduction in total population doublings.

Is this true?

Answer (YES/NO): NO